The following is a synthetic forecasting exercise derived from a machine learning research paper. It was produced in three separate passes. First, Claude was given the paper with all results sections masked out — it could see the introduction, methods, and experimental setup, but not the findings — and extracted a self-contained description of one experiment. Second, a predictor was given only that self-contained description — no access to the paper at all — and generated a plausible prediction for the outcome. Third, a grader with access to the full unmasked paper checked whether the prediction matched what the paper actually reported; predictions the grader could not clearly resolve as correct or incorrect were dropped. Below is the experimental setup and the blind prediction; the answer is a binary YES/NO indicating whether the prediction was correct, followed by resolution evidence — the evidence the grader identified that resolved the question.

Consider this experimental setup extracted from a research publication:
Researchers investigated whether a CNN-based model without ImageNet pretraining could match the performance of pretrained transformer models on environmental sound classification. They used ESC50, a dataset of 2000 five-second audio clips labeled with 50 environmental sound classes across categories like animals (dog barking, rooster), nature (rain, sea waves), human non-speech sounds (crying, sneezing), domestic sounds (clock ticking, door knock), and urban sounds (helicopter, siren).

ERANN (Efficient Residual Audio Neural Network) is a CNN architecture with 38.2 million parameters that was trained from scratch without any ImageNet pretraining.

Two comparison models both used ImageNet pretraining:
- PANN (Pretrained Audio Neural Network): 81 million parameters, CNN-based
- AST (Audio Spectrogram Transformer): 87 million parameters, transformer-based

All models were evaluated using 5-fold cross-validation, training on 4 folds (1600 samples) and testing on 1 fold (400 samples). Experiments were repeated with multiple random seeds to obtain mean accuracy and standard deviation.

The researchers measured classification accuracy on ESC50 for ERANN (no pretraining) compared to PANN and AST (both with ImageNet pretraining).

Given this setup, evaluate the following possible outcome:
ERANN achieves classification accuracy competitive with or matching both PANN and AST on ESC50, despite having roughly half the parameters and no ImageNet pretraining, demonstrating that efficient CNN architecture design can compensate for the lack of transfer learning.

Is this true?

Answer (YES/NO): YES